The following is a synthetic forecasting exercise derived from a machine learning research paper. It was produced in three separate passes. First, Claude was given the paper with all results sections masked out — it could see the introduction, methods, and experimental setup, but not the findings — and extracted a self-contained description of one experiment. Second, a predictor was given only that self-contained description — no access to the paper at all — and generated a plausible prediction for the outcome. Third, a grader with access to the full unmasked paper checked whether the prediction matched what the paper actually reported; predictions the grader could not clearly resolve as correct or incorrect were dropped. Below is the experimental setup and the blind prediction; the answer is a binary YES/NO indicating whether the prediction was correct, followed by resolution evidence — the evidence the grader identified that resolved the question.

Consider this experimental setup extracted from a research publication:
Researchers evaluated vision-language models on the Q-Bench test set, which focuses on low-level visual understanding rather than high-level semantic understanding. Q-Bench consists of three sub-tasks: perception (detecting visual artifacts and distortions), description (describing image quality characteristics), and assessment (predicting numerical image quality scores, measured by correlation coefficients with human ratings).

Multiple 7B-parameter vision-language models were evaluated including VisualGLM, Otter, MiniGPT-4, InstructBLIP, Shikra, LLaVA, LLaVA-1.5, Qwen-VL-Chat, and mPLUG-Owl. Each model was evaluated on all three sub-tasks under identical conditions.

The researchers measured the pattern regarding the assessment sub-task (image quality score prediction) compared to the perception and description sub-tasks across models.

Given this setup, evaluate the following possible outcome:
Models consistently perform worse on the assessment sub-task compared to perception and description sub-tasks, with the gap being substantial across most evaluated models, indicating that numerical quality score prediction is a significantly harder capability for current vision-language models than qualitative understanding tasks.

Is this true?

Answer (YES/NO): YES